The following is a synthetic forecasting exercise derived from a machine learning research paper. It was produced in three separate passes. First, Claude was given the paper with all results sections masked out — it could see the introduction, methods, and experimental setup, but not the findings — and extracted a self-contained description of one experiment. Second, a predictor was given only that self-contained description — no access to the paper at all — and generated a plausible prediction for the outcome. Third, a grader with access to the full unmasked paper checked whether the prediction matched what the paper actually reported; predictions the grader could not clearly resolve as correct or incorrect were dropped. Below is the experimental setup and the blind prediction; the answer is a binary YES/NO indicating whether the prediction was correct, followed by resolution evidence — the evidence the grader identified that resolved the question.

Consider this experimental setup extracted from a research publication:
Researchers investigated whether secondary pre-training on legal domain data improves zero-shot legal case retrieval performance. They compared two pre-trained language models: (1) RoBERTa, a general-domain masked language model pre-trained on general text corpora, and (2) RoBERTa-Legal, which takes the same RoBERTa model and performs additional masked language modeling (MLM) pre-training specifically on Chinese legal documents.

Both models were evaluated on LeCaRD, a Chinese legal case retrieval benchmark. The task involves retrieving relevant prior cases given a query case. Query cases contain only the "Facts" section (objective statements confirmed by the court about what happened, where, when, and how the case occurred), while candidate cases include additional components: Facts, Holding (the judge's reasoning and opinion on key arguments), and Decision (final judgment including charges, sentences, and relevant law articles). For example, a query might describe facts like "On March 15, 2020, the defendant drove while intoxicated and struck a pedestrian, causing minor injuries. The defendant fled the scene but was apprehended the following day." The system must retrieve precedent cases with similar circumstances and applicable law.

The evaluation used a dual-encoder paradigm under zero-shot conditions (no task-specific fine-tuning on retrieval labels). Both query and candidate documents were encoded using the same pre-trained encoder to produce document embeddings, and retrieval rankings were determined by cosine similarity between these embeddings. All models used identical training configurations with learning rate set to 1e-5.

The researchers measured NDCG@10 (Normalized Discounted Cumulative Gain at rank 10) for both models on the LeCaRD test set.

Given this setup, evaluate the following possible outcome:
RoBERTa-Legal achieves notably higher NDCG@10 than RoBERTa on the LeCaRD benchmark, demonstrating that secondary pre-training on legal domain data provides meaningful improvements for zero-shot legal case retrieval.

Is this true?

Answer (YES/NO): NO